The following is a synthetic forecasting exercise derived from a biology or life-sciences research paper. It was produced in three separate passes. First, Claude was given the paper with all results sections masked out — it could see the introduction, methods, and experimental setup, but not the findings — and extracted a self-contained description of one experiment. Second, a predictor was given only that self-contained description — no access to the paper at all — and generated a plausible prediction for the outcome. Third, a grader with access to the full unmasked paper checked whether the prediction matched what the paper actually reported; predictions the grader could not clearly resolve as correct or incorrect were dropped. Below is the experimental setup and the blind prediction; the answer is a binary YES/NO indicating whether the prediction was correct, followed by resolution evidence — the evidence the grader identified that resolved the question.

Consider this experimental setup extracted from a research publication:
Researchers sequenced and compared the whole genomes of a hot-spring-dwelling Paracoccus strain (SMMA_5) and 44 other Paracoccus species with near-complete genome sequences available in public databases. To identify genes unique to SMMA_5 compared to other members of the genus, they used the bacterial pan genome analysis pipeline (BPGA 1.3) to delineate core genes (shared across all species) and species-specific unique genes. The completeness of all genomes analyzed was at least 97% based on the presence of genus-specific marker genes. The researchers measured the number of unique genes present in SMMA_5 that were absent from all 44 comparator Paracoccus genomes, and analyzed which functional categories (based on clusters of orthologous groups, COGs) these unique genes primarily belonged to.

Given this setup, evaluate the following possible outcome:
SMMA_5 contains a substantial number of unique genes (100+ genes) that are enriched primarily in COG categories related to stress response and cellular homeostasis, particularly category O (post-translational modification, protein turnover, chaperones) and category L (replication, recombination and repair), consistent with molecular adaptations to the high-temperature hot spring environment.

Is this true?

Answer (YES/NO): NO